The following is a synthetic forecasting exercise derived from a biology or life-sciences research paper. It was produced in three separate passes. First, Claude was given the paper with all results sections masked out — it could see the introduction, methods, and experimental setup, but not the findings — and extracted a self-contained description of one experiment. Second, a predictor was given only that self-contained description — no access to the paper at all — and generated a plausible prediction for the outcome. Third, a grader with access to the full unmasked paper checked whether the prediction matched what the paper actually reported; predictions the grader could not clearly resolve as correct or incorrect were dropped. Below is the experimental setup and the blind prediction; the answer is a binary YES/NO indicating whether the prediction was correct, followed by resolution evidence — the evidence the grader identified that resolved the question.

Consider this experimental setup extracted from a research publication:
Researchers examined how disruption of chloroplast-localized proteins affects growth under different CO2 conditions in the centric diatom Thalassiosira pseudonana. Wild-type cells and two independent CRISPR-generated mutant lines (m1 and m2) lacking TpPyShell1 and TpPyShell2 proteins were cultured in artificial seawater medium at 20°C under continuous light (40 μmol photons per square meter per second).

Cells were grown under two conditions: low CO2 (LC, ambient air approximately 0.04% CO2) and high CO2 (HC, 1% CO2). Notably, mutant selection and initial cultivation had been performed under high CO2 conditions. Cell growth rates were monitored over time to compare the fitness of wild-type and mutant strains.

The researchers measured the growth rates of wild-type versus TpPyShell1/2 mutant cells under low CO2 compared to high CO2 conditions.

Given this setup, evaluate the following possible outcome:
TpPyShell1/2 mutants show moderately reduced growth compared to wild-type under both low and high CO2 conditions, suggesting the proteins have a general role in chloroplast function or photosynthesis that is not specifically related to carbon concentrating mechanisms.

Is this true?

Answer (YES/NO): NO